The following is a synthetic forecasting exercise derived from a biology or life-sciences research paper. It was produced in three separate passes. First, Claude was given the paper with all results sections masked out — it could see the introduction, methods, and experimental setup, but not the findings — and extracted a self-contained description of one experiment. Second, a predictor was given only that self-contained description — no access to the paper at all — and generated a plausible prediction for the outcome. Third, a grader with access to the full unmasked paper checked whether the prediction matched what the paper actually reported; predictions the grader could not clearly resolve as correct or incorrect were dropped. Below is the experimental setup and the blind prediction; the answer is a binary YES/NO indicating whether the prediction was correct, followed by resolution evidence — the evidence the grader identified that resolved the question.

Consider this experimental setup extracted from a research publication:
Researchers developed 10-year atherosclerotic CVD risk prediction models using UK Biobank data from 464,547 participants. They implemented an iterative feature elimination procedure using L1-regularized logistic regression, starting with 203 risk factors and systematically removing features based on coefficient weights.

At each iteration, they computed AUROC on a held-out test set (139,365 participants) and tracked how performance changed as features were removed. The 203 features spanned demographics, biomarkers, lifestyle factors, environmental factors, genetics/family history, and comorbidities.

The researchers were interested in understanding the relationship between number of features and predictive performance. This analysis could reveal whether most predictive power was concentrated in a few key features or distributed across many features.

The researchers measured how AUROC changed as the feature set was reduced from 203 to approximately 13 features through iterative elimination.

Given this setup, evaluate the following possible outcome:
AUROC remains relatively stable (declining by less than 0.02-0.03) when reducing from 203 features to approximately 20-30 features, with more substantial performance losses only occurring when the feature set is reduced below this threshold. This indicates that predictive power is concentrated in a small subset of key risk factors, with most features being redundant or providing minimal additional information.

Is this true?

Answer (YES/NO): YES